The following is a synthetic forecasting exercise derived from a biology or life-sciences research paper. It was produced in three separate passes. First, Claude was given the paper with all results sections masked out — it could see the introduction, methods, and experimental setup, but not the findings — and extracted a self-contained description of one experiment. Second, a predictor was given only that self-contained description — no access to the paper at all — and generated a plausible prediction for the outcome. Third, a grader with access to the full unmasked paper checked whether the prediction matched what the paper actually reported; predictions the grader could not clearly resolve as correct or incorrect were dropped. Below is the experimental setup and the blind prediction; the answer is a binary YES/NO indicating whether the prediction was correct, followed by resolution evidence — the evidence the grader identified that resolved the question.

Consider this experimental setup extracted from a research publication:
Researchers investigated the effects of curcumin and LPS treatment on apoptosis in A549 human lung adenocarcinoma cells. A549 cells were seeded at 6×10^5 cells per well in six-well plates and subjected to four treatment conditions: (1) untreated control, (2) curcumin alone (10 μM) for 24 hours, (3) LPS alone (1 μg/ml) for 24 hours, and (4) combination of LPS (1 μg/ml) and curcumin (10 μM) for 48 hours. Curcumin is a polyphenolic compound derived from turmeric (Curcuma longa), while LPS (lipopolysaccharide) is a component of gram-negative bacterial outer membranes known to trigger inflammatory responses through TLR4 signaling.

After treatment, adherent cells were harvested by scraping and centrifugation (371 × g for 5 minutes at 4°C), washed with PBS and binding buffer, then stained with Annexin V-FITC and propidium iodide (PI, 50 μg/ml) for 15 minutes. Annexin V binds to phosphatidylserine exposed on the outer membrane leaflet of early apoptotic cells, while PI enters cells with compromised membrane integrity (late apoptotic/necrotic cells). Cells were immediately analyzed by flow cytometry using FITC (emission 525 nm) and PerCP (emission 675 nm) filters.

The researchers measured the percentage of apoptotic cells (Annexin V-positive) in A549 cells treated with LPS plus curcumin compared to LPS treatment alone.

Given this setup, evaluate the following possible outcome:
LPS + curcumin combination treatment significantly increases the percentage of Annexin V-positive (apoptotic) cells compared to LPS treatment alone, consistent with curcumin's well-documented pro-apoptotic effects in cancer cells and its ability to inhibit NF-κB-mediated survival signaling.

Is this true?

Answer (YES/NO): NO